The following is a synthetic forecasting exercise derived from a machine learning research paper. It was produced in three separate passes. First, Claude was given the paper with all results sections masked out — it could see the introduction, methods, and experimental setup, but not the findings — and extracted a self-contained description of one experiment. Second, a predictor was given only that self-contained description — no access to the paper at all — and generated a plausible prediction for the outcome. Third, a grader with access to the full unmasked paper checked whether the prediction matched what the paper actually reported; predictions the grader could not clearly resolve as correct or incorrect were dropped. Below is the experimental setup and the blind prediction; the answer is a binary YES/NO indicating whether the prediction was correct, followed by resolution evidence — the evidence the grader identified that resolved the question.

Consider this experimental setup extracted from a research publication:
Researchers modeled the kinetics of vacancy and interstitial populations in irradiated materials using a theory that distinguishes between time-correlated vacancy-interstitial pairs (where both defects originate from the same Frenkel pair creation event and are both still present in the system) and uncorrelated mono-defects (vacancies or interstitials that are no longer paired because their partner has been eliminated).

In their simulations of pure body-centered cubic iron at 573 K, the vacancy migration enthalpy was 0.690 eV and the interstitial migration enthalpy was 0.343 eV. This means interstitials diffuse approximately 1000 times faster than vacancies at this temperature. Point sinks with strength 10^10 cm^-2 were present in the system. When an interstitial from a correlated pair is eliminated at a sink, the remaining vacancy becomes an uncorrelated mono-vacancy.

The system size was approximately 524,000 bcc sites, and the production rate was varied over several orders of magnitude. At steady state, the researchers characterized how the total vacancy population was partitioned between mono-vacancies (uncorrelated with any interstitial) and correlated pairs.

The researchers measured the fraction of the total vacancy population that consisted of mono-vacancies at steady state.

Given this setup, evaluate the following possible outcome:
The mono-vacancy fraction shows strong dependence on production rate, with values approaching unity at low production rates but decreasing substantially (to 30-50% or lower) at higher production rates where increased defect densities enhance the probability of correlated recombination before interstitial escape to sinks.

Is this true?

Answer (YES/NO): NO